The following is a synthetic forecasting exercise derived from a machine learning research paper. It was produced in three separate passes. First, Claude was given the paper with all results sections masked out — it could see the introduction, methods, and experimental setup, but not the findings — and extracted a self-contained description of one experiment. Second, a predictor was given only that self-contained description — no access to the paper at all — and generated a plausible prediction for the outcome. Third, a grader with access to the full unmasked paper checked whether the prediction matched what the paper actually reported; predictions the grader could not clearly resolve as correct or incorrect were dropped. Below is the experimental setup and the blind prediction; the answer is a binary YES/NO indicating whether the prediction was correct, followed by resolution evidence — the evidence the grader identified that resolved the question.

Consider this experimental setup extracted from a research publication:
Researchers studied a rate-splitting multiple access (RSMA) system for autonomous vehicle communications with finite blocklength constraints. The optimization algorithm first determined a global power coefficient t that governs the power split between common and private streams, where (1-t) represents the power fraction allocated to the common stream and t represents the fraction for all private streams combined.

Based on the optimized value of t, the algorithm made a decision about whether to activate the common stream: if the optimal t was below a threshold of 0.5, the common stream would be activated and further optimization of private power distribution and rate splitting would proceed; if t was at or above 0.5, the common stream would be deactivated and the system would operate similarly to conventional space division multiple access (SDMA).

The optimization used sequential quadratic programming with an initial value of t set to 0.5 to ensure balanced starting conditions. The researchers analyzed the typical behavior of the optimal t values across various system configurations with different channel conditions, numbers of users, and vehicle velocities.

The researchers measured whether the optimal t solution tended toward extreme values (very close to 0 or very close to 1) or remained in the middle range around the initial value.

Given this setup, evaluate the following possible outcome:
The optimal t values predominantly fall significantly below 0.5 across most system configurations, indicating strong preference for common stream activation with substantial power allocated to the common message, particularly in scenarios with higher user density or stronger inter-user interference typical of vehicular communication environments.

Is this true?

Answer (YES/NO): NO